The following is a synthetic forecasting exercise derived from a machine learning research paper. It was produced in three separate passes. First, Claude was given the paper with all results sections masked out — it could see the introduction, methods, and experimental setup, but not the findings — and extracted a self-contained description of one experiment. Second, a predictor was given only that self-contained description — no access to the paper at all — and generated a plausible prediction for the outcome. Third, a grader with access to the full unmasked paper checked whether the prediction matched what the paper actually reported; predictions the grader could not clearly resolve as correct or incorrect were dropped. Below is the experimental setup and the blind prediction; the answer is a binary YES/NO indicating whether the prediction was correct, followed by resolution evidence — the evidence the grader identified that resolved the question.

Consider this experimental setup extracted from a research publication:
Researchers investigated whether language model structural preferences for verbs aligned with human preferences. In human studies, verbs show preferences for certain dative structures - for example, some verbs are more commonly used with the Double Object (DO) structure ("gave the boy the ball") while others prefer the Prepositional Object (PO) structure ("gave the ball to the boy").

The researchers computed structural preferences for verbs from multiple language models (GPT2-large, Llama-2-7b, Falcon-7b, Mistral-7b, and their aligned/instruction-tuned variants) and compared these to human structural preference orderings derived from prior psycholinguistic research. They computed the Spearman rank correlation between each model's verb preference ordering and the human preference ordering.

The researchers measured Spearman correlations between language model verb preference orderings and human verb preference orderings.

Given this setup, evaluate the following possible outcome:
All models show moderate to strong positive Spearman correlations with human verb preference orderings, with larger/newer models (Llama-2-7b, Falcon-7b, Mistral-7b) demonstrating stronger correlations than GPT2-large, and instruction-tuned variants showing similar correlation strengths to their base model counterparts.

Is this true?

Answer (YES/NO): NO